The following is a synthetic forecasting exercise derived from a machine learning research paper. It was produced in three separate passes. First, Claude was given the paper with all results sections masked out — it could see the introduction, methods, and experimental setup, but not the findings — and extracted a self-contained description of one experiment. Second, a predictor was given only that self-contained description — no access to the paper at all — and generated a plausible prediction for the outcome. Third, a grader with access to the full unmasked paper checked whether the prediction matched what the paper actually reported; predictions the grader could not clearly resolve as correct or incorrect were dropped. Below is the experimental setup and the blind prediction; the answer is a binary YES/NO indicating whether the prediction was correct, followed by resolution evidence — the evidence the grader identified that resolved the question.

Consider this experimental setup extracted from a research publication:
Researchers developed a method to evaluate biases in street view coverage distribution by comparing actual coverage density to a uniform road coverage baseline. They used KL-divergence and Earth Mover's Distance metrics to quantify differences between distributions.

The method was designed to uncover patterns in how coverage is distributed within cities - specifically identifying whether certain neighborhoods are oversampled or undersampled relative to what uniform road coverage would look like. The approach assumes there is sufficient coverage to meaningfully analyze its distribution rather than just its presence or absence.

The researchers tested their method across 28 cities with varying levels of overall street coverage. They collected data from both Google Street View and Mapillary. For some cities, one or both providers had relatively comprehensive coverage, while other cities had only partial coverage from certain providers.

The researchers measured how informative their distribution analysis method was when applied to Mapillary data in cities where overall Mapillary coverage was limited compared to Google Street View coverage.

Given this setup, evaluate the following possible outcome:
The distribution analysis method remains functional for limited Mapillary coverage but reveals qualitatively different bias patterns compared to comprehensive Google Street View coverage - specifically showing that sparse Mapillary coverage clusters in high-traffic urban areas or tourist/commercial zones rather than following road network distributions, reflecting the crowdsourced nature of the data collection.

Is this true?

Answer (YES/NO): NO